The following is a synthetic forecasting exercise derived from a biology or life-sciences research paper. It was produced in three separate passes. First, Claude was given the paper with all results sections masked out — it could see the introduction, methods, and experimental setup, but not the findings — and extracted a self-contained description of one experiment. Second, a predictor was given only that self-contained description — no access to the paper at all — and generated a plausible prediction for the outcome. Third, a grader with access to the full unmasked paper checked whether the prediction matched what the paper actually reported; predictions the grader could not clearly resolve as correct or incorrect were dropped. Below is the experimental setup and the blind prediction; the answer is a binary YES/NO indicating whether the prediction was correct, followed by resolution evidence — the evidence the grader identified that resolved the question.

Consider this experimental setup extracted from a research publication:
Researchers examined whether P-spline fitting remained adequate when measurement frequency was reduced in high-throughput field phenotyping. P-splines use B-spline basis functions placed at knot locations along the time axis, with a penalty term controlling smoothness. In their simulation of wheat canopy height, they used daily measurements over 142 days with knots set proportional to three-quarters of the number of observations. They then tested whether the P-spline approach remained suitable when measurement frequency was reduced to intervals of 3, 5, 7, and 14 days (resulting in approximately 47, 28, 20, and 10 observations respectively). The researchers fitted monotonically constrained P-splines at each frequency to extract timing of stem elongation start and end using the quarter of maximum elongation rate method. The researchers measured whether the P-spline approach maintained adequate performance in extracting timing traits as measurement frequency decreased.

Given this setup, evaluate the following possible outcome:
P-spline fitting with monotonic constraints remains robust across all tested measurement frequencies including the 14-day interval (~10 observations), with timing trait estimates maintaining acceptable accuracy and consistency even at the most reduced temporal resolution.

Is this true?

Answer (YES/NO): NO